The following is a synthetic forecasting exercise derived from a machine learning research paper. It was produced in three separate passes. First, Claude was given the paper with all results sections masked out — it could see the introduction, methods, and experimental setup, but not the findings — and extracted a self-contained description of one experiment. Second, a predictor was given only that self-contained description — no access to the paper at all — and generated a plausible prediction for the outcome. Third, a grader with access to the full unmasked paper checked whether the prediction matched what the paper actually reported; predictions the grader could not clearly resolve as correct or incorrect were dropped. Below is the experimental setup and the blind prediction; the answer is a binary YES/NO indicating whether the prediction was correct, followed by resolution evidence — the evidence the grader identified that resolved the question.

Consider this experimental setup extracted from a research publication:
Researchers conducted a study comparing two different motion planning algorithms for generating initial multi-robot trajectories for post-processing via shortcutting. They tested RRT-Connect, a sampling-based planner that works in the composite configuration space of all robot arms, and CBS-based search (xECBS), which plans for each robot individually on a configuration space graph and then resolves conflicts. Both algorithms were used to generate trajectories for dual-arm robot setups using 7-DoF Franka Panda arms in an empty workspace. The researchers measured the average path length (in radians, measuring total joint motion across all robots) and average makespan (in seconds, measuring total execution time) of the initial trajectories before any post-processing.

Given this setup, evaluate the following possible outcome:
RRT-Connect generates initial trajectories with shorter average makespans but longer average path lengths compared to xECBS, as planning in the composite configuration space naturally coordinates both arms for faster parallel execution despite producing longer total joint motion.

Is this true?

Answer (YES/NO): NO